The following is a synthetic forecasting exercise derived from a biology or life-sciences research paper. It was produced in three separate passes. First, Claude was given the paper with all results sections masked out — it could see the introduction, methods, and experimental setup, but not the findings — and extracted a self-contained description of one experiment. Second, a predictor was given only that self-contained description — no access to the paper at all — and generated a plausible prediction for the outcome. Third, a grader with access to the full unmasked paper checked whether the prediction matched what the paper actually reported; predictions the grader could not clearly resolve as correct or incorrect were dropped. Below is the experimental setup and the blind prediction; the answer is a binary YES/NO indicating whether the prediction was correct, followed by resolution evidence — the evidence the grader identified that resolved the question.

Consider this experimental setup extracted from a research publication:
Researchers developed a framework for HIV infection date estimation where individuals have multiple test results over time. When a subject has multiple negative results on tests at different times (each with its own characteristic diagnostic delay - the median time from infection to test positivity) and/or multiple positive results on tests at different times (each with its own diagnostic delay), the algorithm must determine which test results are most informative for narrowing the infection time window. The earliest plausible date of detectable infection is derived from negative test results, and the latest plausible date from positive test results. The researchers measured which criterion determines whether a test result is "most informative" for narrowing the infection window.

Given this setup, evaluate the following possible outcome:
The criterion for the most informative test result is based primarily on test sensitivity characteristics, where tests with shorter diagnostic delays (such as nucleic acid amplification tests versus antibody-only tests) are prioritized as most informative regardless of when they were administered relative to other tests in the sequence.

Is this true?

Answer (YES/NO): NO